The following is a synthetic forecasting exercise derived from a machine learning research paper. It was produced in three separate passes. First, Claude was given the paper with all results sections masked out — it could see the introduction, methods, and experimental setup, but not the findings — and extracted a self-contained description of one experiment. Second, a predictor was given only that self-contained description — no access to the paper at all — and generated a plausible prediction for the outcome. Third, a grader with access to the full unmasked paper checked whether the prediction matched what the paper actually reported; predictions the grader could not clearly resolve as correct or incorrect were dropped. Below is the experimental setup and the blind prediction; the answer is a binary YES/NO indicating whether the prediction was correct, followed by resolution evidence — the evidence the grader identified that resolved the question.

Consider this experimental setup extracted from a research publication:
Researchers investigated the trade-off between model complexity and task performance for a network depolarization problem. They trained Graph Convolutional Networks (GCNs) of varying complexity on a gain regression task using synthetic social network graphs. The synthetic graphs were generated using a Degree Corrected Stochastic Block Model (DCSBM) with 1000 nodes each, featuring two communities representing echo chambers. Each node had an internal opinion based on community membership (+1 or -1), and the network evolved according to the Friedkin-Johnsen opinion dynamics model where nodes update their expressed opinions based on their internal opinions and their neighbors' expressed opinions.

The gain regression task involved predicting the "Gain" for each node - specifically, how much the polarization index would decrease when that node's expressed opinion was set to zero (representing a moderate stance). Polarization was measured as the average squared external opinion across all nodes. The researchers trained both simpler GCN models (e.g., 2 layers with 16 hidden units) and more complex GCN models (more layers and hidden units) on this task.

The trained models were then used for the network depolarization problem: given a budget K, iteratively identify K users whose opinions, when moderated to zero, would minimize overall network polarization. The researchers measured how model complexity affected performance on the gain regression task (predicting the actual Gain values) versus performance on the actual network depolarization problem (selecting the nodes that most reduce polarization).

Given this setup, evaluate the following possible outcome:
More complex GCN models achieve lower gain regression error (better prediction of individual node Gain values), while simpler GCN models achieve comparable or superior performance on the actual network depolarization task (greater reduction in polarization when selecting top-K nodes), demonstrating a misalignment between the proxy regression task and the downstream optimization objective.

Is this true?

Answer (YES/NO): YES